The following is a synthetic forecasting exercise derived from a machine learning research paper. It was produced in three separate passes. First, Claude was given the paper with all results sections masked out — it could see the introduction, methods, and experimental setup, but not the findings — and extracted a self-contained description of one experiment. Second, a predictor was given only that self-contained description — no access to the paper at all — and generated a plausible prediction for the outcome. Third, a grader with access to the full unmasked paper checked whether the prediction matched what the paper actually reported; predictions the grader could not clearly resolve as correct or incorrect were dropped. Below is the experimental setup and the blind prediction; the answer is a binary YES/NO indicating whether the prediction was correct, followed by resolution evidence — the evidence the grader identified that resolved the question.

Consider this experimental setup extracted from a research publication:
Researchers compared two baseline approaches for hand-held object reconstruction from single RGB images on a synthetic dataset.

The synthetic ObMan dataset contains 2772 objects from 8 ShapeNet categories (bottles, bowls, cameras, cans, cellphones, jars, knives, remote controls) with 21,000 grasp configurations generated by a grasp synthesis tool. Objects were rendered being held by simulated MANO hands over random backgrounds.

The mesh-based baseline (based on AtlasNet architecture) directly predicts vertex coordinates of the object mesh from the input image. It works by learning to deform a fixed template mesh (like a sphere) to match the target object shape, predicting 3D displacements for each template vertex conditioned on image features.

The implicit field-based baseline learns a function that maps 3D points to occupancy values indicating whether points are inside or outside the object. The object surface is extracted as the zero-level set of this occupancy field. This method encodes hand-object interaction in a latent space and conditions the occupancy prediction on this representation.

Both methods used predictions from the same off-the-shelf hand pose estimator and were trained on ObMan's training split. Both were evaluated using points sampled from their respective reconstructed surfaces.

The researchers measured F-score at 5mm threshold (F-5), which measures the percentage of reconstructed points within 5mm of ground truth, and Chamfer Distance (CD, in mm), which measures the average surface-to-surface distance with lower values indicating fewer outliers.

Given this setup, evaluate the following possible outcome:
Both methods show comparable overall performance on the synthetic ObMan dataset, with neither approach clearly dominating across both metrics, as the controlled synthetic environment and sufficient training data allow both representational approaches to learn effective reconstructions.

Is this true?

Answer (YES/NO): NO